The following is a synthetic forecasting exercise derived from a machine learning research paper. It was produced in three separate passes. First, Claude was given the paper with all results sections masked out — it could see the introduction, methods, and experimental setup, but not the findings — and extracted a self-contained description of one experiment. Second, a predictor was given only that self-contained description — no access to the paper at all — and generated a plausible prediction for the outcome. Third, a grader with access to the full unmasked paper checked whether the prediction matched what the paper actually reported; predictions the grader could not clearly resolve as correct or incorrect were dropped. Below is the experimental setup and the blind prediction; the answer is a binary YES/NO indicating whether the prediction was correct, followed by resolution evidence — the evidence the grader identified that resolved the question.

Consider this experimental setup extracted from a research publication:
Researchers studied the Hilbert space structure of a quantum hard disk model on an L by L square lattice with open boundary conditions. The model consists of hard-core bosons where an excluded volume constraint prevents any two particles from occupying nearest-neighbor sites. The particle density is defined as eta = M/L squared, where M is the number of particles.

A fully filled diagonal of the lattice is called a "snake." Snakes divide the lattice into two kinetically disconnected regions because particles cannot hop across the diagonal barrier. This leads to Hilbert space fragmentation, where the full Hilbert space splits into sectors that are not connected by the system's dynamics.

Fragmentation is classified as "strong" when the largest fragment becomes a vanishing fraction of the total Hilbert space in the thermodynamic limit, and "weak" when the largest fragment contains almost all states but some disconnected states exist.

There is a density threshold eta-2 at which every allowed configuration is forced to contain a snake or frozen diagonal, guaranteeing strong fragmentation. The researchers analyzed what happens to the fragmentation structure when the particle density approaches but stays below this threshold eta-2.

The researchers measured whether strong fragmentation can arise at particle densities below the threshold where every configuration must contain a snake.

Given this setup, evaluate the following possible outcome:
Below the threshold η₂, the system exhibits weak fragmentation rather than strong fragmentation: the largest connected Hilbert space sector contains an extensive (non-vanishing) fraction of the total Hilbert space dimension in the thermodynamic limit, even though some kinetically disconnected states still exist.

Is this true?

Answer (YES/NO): NO